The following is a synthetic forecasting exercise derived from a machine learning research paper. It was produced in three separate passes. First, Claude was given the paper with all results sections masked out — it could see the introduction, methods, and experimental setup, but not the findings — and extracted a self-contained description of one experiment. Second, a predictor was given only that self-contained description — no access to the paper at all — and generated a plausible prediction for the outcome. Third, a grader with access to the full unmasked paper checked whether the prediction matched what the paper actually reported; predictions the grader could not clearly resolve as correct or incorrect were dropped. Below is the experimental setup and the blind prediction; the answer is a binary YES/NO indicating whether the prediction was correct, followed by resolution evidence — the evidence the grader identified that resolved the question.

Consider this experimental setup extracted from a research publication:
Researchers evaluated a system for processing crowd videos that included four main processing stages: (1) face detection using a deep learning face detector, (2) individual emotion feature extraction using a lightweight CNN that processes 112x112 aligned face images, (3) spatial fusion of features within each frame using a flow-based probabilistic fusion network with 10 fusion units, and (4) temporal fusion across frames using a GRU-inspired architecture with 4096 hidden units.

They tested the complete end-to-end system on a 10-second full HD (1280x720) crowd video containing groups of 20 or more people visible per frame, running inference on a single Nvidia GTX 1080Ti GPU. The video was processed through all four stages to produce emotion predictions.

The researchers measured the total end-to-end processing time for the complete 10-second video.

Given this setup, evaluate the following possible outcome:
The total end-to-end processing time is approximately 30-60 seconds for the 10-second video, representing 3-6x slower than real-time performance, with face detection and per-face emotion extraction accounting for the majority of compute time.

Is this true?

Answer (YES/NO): NO